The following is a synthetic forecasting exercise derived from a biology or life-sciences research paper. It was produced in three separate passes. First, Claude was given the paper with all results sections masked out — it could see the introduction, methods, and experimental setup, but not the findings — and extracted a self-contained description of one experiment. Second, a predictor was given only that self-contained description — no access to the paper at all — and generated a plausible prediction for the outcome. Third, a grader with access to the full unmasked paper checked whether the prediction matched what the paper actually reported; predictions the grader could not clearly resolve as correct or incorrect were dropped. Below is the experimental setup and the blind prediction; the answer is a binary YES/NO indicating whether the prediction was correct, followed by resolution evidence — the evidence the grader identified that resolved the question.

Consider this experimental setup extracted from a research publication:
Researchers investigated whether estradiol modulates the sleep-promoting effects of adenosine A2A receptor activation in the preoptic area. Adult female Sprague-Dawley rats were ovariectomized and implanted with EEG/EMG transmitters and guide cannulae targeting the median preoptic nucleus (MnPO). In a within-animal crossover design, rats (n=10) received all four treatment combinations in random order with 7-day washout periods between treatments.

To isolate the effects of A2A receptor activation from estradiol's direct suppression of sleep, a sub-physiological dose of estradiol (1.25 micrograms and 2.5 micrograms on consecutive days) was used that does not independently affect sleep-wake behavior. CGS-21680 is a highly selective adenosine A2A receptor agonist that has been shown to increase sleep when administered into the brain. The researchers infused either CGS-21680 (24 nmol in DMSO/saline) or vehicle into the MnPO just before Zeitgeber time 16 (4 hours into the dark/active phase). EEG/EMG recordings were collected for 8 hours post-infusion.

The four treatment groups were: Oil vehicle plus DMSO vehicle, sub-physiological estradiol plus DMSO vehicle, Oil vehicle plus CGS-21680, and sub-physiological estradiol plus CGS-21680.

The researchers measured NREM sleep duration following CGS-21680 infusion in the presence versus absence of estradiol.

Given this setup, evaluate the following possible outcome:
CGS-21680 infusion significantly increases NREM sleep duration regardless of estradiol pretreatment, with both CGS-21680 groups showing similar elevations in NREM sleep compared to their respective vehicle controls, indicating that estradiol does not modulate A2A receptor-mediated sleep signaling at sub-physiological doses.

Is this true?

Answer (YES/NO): NO